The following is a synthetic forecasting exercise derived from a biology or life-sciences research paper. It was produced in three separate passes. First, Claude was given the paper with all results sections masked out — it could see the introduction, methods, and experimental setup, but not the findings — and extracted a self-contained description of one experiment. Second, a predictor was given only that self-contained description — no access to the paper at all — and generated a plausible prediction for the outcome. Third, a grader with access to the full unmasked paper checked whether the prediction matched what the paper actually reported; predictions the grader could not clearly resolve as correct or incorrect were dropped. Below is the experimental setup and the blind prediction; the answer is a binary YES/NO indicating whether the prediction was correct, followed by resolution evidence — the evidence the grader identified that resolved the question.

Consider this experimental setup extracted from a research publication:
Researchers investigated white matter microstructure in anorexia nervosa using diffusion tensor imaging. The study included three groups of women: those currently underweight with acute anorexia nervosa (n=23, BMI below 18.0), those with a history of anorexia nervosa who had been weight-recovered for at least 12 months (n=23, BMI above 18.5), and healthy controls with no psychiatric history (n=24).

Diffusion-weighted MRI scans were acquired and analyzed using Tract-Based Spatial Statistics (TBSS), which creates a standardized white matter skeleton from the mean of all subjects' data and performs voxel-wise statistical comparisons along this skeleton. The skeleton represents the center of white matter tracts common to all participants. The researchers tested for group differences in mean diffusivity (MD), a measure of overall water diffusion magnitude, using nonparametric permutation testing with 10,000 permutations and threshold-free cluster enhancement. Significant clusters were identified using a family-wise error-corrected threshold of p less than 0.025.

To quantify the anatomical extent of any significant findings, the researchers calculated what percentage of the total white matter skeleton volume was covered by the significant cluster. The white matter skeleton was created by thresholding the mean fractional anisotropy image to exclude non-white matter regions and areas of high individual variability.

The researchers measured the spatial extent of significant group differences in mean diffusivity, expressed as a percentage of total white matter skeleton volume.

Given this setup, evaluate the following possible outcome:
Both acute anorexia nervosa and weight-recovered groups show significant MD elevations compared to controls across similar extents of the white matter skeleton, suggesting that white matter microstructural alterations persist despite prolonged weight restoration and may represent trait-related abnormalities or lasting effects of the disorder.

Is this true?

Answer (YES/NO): YES